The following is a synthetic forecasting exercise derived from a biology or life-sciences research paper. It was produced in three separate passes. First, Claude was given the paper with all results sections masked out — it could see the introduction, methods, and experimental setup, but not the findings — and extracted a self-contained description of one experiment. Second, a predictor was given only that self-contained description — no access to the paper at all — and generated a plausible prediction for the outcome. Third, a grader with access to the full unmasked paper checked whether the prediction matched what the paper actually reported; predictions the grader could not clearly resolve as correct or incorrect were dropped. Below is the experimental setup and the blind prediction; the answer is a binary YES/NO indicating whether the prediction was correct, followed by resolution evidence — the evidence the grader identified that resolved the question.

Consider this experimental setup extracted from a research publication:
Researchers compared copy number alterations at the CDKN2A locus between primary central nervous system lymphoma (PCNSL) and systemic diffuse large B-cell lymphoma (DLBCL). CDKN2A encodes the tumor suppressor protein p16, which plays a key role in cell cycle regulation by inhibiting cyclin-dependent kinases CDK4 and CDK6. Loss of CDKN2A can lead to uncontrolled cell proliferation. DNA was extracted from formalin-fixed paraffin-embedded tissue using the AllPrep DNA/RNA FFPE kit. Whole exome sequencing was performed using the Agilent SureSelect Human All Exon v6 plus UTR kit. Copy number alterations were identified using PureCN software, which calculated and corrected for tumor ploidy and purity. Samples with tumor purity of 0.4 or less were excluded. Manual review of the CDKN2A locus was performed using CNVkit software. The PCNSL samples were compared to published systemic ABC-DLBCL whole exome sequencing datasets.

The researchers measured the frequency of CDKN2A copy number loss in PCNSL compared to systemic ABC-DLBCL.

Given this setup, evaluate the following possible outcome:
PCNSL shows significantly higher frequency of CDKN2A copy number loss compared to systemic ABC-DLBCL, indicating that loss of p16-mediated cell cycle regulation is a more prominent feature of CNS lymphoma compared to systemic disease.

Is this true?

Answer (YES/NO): NO